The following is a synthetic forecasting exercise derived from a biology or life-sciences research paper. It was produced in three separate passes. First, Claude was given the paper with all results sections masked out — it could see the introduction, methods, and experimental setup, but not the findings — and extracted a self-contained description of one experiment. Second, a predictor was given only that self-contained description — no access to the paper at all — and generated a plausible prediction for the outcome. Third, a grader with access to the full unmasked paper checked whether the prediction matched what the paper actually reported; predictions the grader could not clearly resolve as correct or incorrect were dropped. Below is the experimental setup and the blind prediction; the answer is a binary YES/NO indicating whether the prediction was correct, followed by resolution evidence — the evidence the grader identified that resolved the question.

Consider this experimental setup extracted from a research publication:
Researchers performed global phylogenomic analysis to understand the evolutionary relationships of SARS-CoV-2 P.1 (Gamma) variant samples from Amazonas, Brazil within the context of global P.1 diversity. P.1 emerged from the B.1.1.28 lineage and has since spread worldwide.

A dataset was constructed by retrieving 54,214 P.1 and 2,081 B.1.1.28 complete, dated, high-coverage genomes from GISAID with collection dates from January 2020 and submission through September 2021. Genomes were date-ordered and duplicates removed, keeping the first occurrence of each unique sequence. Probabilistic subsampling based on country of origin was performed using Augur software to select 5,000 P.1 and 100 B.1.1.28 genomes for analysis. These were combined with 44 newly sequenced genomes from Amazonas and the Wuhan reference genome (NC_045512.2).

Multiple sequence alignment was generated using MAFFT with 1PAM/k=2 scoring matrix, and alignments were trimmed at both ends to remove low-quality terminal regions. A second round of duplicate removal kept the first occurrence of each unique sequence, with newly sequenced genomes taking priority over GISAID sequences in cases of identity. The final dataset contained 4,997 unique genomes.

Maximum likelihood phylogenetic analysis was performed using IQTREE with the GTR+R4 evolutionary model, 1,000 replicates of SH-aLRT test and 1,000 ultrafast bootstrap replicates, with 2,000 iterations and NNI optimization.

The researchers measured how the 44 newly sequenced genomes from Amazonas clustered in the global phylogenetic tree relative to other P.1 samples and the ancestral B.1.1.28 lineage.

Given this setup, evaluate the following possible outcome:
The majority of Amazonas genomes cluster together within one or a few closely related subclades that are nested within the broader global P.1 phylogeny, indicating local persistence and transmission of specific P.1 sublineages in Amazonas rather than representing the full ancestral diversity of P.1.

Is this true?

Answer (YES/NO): NO